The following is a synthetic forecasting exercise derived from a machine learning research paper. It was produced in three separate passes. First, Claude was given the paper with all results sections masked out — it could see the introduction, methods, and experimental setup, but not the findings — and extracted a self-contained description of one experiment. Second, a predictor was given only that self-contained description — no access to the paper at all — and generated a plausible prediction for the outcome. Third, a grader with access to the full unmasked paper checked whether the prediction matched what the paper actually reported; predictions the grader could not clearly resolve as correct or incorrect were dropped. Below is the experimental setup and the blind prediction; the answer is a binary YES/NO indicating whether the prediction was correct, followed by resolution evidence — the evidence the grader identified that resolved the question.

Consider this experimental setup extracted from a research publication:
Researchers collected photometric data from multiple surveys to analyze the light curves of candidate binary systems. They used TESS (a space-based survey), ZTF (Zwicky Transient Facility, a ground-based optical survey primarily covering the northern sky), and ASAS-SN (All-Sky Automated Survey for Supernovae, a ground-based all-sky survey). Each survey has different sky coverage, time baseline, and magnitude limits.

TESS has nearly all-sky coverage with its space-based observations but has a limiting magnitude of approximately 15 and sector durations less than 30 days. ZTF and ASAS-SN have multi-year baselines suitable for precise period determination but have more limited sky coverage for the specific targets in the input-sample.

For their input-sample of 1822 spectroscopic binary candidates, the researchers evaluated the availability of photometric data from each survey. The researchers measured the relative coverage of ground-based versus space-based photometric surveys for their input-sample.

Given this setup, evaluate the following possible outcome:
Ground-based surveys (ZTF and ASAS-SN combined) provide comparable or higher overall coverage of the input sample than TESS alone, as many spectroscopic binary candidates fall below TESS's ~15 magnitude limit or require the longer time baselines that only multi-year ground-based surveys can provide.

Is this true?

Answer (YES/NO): NO